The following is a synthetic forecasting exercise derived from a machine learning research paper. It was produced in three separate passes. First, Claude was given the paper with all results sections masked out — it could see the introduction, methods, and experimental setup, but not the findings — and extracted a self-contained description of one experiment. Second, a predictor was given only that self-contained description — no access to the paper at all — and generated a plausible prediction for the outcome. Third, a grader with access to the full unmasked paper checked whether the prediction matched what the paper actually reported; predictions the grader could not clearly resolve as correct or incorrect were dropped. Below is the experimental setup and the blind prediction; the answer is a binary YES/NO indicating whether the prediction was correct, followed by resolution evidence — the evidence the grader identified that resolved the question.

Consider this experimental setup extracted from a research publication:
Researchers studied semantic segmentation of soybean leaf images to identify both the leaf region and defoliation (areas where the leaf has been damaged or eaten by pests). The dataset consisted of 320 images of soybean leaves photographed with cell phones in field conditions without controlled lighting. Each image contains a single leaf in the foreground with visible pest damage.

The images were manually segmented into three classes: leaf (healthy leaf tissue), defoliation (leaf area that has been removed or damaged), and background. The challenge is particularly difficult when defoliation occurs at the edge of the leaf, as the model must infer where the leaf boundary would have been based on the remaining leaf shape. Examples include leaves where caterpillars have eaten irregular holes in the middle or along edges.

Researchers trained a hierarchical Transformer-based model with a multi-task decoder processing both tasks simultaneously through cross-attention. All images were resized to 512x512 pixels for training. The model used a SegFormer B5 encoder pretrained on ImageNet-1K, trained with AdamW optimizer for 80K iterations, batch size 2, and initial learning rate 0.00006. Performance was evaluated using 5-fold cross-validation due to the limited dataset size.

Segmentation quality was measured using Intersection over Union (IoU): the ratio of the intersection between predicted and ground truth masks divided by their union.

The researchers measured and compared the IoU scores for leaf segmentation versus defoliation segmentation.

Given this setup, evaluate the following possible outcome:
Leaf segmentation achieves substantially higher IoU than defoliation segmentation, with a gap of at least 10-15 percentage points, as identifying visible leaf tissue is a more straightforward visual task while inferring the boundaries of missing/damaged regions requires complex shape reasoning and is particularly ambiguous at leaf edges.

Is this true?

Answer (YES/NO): YES